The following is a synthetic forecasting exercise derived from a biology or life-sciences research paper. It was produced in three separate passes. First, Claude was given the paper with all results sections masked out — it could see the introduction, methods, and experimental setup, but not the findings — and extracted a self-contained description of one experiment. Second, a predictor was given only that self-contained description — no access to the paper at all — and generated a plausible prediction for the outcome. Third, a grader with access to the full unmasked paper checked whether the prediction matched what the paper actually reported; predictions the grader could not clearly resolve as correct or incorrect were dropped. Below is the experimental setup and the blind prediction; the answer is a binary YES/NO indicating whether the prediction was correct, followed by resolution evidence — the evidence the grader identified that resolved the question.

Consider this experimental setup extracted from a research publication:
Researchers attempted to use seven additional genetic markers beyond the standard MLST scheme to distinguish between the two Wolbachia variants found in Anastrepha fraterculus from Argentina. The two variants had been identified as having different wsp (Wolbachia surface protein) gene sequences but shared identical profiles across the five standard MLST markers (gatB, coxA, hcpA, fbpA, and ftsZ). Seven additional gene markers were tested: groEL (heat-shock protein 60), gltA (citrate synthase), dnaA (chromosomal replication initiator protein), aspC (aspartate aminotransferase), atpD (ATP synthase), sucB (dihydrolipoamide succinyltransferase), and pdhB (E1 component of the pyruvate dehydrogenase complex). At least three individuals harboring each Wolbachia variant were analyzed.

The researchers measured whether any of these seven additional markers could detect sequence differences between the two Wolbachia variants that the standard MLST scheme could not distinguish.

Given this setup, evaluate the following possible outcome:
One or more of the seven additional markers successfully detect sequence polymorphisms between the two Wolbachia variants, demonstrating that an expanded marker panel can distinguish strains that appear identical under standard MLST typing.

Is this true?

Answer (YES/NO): NO